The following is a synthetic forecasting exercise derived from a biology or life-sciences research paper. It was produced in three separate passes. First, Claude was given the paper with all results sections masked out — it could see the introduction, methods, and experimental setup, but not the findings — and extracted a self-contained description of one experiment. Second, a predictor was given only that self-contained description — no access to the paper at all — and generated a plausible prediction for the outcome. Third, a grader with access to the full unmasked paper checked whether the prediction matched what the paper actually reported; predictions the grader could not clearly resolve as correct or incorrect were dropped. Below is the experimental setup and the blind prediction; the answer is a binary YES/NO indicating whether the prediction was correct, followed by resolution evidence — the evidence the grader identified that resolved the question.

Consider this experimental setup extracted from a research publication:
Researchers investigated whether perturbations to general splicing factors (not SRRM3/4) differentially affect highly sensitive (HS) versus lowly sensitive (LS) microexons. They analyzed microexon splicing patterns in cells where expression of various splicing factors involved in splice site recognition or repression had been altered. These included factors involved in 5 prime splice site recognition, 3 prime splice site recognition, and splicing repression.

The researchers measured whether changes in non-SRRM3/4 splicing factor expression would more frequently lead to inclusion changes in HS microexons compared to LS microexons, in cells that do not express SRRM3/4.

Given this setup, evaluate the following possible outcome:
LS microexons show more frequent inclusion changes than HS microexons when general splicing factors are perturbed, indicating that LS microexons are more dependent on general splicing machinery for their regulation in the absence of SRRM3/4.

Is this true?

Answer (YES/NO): NO